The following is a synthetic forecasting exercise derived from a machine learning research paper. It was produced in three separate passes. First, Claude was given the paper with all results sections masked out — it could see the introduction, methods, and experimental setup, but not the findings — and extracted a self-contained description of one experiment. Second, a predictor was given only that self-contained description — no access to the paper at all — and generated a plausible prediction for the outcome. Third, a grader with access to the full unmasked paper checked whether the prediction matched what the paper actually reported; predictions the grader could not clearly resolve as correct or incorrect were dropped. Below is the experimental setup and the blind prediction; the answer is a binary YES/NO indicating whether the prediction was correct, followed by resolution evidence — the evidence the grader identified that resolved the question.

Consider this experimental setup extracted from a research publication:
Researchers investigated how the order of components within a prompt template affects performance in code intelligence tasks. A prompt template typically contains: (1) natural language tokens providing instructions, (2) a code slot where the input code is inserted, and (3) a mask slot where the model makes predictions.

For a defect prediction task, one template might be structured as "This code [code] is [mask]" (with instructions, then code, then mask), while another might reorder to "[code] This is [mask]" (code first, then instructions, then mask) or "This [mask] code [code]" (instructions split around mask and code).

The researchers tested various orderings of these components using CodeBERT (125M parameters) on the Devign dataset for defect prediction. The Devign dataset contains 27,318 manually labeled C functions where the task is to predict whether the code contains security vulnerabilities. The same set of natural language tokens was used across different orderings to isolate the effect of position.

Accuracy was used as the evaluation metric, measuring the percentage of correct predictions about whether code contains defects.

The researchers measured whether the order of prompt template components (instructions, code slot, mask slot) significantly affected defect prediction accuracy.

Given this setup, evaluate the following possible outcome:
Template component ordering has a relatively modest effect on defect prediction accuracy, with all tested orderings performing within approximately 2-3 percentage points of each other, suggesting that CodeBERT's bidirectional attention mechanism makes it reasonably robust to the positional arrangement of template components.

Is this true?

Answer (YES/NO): NO